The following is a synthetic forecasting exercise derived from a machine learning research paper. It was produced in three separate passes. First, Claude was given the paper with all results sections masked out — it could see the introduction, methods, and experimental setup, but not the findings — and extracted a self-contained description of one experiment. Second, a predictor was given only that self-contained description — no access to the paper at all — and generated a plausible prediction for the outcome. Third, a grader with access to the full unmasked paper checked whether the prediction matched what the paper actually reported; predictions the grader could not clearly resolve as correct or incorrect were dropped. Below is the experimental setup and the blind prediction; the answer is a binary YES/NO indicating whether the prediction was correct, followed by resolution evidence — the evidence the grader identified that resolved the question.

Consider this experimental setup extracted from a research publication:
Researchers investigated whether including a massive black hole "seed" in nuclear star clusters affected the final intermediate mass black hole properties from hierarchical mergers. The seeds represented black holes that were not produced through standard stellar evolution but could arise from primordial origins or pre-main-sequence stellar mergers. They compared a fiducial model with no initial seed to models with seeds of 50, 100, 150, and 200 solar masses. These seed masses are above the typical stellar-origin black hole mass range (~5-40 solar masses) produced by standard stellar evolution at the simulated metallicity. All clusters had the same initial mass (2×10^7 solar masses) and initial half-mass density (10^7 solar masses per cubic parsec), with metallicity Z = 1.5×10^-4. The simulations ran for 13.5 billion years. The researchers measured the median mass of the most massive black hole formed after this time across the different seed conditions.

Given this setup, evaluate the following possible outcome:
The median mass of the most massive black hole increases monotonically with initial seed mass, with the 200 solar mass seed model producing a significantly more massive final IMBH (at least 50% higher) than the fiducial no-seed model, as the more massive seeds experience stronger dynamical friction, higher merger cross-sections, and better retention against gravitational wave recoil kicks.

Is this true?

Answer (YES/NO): NO